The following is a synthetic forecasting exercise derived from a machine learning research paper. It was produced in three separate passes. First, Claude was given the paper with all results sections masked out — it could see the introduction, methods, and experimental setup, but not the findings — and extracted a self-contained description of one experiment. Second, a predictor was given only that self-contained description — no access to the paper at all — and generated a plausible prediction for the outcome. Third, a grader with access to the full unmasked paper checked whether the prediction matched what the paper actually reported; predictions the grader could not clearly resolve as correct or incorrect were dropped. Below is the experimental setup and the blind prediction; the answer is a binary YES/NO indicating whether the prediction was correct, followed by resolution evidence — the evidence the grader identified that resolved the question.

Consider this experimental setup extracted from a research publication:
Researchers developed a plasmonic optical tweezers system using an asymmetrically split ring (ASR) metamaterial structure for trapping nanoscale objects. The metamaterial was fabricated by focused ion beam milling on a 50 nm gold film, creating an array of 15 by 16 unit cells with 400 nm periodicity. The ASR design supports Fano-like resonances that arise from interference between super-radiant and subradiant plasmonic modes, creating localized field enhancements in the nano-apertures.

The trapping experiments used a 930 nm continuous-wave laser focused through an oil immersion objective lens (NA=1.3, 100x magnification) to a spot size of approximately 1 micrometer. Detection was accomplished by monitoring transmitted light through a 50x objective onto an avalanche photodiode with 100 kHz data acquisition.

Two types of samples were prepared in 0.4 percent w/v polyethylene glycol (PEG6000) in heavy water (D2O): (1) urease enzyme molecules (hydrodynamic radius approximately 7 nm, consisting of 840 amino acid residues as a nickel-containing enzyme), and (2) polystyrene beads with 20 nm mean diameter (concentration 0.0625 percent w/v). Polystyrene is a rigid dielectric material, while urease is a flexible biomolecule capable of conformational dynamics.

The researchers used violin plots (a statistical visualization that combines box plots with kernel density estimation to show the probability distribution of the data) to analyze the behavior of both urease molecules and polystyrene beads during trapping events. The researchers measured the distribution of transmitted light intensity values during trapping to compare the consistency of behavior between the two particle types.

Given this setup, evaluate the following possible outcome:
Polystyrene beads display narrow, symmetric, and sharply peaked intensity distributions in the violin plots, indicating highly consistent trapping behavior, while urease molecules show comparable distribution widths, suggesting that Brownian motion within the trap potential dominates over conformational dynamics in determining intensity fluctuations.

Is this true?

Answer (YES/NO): NO